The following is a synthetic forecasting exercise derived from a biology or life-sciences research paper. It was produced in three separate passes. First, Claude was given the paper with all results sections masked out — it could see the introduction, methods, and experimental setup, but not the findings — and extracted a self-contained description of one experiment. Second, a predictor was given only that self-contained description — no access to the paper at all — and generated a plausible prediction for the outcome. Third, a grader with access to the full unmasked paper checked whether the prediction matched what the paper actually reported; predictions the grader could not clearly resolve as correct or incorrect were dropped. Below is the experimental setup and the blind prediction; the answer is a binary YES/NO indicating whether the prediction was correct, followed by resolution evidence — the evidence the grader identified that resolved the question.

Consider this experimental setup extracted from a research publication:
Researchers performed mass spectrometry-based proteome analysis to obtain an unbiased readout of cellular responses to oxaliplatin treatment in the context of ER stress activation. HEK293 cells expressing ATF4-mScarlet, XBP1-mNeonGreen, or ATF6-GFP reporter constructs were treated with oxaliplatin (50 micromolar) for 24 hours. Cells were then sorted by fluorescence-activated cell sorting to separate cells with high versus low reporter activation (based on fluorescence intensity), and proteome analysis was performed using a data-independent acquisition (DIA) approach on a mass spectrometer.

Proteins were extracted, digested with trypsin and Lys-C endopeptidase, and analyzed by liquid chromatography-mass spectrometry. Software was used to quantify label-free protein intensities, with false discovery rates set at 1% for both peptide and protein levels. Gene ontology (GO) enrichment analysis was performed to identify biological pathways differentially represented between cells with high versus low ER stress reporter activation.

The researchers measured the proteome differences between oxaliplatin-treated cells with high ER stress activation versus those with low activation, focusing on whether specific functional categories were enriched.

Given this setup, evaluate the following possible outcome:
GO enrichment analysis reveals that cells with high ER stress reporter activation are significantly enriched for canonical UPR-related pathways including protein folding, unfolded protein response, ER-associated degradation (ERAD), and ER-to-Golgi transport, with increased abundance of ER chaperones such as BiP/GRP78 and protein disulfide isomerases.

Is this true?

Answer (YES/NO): NO